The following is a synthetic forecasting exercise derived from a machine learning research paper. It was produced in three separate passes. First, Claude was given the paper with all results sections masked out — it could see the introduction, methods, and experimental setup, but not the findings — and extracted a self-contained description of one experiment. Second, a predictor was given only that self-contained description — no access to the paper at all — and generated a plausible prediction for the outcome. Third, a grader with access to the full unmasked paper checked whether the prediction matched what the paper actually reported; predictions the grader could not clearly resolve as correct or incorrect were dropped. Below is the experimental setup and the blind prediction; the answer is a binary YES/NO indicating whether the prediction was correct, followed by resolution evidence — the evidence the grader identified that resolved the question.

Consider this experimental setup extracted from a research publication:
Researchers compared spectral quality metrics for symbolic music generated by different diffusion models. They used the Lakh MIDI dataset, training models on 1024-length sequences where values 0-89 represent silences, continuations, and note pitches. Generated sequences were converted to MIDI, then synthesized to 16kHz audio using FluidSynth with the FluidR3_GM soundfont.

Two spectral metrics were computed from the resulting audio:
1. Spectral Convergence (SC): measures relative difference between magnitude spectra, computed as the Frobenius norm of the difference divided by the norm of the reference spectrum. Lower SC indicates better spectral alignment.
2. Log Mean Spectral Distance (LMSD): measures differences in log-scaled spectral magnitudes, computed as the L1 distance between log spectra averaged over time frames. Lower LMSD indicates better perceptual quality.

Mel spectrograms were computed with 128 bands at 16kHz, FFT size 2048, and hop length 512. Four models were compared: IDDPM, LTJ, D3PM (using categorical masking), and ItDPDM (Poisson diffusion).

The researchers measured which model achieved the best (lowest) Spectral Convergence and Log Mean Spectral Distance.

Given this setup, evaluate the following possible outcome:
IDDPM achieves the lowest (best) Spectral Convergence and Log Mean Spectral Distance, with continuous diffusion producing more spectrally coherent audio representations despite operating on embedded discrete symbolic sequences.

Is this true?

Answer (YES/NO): NO